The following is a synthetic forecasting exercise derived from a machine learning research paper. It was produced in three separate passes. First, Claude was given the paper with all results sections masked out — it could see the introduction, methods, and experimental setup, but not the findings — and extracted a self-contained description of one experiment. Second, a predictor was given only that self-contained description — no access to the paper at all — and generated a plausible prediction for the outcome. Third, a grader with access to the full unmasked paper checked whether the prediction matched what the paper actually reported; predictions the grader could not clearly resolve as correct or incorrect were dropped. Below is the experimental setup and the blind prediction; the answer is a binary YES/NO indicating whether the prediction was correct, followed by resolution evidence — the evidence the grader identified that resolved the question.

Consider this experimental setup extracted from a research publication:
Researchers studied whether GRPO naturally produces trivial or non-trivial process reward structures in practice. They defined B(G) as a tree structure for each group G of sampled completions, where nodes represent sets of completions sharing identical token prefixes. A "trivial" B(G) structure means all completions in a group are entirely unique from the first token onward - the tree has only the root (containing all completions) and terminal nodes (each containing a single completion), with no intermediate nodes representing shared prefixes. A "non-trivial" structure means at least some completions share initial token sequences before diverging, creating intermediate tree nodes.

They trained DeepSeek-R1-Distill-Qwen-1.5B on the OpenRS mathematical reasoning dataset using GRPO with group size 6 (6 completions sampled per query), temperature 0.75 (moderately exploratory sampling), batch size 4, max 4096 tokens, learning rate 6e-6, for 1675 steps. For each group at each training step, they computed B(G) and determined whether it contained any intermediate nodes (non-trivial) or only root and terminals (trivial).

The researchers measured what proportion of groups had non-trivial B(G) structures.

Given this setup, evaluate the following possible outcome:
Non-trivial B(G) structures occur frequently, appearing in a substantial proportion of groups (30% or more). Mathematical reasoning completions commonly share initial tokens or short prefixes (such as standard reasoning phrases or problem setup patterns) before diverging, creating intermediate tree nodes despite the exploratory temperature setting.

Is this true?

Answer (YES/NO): YES